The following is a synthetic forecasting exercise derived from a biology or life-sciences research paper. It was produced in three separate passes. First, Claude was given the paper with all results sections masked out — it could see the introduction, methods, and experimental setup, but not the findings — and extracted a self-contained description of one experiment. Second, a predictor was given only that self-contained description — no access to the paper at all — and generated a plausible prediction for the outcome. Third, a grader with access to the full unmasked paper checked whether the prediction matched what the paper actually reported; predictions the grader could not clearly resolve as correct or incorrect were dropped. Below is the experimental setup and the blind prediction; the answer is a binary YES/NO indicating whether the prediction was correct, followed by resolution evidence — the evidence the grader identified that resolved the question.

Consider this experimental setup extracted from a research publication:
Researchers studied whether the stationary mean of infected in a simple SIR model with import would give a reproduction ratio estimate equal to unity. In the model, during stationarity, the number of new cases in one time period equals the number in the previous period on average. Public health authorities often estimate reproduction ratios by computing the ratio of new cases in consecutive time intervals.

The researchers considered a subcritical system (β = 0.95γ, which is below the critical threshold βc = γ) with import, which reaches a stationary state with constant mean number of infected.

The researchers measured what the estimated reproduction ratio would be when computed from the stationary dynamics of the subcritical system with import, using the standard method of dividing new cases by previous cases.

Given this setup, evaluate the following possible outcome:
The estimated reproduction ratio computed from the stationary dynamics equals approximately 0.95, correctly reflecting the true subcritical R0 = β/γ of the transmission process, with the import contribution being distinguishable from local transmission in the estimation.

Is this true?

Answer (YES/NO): NO